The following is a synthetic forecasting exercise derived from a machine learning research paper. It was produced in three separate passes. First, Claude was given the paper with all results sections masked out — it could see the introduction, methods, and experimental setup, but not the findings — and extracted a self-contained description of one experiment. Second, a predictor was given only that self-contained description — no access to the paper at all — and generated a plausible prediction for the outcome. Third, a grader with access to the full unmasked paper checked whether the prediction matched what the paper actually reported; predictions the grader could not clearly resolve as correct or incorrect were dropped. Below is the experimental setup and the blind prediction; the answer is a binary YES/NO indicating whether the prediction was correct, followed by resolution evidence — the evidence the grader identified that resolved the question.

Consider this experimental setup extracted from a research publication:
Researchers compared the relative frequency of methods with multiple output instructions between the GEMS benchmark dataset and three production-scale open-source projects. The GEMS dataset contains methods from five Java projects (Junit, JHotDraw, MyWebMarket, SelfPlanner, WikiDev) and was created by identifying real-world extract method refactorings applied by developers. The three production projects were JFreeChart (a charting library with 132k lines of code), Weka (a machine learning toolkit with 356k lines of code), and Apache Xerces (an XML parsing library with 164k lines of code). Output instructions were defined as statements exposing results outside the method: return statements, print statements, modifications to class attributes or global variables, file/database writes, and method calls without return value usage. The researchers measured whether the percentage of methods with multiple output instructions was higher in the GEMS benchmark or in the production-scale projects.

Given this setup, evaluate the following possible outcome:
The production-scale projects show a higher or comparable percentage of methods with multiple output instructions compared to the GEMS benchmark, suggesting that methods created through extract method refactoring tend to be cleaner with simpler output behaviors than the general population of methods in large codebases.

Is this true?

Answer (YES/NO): YES